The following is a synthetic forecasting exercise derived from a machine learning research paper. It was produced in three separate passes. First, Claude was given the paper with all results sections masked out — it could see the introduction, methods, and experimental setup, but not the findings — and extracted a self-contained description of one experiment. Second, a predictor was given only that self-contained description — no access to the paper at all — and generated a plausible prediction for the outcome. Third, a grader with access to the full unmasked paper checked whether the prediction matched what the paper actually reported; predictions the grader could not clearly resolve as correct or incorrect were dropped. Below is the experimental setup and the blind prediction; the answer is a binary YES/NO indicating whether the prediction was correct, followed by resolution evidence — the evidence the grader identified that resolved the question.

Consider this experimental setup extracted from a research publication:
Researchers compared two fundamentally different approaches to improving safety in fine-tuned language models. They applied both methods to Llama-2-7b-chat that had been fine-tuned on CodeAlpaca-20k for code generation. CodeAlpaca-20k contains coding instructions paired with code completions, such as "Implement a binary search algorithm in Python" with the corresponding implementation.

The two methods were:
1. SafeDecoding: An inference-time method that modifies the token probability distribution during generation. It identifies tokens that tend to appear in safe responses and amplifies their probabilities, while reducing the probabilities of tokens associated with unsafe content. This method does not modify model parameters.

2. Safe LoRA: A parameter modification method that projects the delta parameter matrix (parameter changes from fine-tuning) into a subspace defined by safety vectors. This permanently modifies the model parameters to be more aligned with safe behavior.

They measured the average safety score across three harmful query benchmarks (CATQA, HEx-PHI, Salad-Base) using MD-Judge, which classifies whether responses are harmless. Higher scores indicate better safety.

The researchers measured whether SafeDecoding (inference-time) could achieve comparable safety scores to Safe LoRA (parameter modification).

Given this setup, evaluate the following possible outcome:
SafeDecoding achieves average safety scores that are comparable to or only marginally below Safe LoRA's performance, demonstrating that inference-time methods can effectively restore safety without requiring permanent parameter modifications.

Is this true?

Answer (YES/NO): NO